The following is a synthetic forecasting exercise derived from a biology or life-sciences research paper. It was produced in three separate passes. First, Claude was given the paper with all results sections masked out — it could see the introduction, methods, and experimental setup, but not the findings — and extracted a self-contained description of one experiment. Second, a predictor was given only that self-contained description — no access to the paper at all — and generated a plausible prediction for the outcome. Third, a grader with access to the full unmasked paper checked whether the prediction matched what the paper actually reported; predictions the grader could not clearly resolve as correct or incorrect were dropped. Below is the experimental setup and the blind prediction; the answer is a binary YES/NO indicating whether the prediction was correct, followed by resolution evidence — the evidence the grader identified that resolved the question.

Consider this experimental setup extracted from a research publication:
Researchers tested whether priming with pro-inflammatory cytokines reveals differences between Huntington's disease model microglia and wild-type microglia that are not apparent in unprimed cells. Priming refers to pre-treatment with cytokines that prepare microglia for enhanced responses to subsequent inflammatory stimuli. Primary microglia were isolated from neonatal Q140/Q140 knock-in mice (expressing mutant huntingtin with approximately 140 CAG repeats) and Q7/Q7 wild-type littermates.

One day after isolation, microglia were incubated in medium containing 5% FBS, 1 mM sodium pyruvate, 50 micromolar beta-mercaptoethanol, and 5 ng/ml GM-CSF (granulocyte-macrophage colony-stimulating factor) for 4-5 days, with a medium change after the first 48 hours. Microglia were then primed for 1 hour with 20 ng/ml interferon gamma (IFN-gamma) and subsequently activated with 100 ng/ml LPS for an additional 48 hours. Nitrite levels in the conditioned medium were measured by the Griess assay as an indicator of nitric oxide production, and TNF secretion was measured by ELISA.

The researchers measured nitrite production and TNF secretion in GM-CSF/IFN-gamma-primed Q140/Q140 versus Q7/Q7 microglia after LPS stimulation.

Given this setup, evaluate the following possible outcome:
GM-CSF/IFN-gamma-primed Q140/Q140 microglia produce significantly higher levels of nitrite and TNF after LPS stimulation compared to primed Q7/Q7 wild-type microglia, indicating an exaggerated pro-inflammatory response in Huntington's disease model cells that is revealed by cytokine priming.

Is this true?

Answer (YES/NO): NO